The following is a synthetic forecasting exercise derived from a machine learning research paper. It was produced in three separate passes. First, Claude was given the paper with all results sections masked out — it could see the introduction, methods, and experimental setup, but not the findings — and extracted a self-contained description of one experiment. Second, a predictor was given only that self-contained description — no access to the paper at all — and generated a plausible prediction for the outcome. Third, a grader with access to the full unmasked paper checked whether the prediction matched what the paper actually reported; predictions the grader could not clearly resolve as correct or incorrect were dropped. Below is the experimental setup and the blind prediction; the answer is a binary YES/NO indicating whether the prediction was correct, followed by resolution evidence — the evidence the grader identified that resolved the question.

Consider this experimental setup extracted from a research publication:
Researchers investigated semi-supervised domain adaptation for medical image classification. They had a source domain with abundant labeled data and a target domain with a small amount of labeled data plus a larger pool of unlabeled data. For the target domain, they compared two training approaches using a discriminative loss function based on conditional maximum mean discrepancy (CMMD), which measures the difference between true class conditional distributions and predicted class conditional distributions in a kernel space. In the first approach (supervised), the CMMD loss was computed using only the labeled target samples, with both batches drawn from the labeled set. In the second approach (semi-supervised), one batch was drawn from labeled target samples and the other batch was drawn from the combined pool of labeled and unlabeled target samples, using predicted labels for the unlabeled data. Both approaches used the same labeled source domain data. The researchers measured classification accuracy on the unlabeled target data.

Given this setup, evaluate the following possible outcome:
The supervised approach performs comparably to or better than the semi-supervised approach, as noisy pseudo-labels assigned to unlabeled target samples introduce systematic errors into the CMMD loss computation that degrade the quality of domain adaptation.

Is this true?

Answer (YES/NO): NO